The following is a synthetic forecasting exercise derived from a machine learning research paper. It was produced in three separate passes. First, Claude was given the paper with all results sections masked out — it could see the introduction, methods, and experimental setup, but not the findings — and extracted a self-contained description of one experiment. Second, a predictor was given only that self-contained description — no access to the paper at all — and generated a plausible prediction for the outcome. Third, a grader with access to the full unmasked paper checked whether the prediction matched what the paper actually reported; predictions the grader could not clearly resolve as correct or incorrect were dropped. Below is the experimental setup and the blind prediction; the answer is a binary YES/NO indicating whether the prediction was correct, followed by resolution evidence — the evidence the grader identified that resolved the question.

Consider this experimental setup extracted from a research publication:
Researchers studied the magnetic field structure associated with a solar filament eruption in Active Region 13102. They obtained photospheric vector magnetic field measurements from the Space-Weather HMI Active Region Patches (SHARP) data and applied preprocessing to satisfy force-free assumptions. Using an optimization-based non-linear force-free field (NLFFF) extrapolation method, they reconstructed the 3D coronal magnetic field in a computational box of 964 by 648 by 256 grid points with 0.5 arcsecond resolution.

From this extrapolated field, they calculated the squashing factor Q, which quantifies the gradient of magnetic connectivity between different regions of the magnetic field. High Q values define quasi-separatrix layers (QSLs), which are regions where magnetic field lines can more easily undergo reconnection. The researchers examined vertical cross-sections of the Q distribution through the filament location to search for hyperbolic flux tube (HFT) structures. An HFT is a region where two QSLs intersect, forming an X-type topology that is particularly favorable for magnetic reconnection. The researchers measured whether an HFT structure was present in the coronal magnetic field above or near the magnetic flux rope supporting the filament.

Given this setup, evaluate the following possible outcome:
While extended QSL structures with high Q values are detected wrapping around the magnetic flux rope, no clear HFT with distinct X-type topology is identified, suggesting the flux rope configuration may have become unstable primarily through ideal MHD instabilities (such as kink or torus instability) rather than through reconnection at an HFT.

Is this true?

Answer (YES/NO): NO